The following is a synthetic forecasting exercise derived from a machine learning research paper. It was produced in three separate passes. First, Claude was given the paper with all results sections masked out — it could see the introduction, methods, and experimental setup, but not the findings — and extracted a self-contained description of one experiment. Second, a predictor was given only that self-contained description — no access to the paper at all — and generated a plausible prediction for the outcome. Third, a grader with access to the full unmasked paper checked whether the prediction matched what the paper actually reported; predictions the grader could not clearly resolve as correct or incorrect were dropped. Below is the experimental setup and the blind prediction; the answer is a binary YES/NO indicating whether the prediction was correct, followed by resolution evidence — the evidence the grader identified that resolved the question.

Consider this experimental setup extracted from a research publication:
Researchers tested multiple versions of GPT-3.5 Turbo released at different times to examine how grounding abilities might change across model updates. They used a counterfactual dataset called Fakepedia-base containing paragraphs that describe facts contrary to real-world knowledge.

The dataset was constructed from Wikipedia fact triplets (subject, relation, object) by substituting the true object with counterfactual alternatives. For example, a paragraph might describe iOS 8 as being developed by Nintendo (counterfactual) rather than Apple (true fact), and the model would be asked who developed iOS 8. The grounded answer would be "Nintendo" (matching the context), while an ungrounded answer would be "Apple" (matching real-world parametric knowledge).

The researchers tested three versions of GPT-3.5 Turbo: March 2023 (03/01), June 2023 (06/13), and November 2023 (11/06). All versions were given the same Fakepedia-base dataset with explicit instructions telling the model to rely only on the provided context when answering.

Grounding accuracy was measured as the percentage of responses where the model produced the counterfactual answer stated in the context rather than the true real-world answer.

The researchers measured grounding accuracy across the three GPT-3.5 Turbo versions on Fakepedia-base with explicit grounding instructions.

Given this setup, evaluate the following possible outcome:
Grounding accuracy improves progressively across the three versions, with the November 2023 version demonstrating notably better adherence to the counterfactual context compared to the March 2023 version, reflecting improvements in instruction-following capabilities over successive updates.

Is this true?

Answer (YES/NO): NO